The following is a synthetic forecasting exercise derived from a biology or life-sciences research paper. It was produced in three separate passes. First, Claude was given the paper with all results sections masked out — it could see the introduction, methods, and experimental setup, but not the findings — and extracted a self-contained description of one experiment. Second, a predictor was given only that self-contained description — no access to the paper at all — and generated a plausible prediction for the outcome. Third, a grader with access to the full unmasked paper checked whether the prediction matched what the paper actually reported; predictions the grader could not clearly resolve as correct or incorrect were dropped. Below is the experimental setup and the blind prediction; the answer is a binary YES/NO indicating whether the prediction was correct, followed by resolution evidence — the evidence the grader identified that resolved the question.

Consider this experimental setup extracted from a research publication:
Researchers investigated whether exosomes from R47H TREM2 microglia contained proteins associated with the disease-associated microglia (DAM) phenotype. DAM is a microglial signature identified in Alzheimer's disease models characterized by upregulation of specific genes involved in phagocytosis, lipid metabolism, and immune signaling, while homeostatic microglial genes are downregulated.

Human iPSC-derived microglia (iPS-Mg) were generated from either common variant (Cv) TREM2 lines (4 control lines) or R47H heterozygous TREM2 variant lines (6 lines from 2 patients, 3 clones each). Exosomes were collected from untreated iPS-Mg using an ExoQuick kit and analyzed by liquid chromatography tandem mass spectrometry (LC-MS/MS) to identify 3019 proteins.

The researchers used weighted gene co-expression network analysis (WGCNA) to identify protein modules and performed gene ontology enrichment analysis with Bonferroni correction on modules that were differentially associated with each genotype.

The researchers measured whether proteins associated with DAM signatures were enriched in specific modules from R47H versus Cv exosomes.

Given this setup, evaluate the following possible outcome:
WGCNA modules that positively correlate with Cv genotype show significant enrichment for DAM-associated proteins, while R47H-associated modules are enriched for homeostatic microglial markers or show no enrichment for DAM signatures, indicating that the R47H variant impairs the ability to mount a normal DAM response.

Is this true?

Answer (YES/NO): NO